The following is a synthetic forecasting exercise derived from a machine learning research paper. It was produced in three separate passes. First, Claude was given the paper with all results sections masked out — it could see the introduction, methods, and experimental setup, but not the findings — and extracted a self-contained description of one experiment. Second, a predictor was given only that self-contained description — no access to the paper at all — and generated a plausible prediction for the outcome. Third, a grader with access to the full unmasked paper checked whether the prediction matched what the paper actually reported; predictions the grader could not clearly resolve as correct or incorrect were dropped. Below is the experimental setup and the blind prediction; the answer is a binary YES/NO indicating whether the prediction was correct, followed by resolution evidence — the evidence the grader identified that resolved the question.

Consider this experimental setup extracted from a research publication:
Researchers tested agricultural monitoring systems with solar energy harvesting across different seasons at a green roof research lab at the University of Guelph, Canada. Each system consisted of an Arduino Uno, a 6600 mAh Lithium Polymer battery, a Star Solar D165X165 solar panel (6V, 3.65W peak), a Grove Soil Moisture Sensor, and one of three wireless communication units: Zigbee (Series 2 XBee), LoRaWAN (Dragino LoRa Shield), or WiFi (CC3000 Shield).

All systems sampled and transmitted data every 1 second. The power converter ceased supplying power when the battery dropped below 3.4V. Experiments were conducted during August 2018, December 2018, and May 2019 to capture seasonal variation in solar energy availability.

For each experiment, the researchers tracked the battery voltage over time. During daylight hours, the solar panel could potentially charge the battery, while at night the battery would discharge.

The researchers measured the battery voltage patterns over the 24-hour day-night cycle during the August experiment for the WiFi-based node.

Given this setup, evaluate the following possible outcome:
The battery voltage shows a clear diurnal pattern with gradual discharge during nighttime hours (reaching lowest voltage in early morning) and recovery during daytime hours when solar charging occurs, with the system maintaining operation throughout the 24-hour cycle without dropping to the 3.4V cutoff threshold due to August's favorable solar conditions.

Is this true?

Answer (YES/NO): NO